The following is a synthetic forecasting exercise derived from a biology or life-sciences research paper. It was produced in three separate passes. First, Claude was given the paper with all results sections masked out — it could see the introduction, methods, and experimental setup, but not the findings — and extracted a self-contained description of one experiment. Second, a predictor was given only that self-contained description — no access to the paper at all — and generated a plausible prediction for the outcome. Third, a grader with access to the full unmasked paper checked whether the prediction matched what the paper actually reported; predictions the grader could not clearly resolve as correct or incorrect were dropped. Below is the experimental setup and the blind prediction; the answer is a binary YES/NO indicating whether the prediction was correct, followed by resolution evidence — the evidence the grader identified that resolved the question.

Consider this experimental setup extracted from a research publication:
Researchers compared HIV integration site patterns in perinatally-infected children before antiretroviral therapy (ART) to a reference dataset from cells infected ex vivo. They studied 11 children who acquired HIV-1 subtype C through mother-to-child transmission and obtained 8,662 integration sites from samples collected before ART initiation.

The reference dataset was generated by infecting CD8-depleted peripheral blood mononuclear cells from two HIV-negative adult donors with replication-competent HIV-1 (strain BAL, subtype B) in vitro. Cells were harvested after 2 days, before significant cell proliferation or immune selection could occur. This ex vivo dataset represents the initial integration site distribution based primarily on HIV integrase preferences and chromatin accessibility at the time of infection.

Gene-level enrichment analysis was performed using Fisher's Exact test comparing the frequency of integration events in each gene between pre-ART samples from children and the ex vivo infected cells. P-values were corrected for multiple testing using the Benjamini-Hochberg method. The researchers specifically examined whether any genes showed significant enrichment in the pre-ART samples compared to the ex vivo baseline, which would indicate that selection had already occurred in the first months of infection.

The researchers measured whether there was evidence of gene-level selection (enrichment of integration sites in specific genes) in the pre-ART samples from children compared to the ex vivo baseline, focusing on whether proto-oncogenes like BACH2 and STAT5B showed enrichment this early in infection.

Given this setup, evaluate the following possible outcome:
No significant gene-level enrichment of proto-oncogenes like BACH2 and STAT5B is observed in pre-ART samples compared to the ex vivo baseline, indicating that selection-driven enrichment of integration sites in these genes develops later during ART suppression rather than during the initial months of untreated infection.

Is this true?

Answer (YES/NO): NO